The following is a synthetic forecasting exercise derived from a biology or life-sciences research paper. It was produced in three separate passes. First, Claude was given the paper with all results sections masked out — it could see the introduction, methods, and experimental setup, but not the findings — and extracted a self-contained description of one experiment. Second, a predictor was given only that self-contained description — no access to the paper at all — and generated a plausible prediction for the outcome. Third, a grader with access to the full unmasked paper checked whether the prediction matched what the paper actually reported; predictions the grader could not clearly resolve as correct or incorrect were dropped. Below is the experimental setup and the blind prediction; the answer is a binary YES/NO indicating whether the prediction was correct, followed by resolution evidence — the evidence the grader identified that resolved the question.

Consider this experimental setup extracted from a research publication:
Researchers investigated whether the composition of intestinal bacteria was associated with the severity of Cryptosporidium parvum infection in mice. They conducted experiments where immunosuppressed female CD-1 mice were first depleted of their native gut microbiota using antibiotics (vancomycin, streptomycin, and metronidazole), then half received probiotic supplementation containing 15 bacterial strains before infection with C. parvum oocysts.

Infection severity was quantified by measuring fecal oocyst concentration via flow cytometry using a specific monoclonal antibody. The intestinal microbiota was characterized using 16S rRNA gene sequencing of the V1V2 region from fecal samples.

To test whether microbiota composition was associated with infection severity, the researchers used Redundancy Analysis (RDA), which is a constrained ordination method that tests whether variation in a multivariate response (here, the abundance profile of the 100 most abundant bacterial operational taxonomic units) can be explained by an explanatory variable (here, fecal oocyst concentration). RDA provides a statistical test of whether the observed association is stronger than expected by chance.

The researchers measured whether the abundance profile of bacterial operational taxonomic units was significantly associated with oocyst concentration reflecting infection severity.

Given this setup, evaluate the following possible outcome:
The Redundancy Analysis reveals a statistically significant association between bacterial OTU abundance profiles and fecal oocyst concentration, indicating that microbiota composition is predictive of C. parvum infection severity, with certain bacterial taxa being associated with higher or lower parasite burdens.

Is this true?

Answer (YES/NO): YES